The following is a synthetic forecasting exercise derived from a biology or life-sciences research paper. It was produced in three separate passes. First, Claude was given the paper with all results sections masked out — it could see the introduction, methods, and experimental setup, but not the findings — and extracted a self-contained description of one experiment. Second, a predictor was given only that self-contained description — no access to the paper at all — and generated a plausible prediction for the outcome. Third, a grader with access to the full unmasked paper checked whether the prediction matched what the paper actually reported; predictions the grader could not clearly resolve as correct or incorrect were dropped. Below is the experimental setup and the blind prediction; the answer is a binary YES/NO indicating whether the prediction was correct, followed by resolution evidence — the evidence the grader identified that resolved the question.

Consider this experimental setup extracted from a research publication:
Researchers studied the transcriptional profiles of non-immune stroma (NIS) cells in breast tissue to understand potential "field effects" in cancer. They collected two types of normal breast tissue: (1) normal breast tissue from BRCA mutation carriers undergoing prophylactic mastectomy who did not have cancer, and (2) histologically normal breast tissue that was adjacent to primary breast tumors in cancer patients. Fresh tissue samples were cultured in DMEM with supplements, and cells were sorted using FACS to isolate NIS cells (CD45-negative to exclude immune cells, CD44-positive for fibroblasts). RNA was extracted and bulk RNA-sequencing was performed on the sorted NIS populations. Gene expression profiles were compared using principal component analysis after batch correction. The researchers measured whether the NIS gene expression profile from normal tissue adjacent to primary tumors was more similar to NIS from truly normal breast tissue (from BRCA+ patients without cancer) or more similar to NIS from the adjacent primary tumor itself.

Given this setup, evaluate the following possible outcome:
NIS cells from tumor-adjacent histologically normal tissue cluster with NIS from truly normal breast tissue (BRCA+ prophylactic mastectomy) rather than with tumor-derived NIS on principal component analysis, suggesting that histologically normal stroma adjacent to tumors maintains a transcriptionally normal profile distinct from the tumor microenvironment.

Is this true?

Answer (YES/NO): NO